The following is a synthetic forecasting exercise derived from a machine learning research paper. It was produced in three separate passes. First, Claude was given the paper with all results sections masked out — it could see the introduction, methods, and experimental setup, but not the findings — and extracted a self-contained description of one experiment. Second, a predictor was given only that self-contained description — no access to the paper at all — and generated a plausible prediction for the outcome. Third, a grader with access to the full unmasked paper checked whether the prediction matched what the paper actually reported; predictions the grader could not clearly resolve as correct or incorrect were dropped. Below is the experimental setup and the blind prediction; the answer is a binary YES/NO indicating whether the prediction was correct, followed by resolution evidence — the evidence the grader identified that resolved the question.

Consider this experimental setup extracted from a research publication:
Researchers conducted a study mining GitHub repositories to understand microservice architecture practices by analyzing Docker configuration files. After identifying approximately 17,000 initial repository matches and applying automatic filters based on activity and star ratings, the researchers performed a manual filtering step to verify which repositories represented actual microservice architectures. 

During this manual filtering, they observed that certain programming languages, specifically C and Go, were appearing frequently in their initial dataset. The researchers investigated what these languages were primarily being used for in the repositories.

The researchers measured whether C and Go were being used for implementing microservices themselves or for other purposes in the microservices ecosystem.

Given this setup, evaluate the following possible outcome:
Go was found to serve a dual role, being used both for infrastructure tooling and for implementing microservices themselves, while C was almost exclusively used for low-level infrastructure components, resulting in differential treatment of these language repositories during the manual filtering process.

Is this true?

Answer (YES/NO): NO